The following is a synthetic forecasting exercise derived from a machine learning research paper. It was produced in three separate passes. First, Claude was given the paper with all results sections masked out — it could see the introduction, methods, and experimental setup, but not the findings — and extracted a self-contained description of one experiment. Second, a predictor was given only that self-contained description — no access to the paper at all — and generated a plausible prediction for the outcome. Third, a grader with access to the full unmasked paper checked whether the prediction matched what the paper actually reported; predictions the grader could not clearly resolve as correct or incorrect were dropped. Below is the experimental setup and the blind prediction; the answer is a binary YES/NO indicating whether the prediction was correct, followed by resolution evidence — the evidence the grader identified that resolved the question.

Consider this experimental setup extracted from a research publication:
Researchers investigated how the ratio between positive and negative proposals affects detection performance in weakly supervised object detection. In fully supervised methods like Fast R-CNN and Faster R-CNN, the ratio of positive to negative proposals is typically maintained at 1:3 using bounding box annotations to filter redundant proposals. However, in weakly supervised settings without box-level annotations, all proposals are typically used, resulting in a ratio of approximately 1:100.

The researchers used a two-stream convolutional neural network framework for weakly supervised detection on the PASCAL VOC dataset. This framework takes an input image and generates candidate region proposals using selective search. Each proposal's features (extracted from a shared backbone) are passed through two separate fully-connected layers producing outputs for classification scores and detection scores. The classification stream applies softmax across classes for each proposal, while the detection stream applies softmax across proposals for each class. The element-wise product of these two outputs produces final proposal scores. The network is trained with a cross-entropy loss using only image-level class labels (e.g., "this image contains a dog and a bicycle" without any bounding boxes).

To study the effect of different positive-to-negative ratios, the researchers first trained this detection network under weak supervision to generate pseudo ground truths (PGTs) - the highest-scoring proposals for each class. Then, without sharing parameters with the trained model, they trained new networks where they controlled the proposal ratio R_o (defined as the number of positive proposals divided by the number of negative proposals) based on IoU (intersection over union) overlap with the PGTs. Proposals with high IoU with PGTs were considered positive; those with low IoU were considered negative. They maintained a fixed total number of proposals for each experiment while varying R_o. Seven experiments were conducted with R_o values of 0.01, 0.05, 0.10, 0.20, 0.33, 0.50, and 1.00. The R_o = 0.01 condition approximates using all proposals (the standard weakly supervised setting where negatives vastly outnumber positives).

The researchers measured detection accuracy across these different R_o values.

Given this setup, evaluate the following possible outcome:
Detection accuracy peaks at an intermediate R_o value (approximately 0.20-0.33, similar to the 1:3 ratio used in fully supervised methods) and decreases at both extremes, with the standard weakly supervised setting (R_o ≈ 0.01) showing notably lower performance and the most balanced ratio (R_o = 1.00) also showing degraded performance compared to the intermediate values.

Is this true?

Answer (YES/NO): YES